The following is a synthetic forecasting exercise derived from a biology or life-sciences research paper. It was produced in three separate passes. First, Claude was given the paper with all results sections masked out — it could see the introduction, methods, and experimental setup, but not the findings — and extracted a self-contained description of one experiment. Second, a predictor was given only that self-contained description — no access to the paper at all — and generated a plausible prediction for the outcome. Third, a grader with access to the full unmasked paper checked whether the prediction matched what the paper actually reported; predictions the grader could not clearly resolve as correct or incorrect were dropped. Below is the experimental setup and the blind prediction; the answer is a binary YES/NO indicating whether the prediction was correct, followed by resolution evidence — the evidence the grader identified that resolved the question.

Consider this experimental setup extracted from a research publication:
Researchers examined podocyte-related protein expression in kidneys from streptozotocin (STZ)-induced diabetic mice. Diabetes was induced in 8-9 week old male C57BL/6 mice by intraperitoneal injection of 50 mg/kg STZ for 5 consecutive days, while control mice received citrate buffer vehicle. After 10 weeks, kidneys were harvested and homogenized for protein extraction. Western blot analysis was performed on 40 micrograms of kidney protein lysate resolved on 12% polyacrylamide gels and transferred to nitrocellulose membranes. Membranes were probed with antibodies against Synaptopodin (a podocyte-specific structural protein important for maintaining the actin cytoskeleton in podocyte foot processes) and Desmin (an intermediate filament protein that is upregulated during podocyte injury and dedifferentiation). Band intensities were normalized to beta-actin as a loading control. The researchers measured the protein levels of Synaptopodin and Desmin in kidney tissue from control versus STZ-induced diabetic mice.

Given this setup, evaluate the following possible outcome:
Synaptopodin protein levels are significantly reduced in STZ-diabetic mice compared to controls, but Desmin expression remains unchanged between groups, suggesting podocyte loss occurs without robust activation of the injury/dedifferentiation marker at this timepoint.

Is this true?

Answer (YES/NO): NO